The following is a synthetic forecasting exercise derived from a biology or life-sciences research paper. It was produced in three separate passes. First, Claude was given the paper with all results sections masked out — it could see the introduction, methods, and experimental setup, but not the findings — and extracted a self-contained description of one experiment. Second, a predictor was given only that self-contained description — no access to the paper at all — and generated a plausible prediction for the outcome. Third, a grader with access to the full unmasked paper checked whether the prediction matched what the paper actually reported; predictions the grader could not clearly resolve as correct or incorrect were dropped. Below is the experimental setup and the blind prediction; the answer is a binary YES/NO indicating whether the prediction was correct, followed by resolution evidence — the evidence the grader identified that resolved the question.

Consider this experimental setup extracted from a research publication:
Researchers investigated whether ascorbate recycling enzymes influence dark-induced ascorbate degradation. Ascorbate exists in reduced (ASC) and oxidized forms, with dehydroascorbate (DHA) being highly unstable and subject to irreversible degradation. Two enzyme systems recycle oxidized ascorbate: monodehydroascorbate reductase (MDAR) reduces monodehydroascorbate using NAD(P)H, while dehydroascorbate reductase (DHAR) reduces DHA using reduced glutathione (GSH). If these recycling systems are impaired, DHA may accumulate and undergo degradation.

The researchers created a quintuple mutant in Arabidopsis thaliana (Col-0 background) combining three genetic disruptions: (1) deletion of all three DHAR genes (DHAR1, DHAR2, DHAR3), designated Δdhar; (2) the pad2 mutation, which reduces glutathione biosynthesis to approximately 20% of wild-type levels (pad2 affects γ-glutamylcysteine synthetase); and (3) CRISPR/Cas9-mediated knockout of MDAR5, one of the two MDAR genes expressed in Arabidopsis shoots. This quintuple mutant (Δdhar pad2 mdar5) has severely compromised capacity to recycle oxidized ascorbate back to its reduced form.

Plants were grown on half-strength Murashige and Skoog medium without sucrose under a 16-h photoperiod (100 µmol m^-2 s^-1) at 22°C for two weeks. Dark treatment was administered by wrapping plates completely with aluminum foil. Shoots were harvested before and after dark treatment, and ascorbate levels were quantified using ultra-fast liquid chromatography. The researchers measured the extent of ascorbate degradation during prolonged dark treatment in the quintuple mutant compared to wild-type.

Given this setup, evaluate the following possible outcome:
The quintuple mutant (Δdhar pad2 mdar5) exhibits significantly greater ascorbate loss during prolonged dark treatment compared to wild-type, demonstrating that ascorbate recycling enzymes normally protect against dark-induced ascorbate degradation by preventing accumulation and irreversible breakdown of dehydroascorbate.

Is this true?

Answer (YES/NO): NO